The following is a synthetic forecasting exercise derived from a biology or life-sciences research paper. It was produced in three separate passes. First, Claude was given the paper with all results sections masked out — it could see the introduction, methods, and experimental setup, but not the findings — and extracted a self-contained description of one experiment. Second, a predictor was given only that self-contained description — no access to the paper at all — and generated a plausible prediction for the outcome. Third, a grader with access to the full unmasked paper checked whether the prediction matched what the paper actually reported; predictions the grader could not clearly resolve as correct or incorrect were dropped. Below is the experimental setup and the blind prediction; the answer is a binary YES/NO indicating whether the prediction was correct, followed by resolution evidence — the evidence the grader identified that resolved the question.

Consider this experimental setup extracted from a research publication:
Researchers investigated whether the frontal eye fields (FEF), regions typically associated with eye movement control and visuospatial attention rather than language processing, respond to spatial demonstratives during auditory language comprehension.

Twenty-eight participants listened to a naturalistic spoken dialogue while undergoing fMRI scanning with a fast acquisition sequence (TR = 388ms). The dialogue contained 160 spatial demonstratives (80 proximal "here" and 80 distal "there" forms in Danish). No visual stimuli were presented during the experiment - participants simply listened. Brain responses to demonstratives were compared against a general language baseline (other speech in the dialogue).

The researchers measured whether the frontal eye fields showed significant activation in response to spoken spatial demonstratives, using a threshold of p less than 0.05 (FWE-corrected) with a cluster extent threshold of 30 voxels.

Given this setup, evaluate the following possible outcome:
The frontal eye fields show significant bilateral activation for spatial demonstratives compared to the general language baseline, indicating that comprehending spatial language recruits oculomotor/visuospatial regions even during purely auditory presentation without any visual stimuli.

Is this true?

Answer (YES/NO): NO